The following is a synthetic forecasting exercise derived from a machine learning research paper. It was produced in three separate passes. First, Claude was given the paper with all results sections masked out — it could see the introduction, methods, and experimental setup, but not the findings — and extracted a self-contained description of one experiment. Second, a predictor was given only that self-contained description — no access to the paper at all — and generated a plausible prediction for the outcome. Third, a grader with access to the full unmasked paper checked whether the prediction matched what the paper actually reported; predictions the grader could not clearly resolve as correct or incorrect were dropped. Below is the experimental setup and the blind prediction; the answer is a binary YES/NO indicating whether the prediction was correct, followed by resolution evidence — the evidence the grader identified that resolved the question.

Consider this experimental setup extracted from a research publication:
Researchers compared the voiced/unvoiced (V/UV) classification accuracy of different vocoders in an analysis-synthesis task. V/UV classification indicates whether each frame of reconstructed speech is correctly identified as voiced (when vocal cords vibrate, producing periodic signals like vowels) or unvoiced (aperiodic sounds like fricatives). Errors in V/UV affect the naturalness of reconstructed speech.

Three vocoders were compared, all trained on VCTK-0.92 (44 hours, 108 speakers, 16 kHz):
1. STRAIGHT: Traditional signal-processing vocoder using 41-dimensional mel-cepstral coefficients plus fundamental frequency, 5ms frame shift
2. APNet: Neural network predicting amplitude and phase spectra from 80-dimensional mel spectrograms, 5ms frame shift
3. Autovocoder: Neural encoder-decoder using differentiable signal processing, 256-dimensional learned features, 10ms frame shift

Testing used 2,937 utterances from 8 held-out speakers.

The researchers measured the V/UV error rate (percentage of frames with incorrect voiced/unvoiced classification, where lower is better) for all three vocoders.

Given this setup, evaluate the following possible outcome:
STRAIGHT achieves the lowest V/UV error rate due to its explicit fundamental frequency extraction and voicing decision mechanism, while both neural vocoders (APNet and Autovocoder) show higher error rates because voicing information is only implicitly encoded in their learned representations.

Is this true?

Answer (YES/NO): NO